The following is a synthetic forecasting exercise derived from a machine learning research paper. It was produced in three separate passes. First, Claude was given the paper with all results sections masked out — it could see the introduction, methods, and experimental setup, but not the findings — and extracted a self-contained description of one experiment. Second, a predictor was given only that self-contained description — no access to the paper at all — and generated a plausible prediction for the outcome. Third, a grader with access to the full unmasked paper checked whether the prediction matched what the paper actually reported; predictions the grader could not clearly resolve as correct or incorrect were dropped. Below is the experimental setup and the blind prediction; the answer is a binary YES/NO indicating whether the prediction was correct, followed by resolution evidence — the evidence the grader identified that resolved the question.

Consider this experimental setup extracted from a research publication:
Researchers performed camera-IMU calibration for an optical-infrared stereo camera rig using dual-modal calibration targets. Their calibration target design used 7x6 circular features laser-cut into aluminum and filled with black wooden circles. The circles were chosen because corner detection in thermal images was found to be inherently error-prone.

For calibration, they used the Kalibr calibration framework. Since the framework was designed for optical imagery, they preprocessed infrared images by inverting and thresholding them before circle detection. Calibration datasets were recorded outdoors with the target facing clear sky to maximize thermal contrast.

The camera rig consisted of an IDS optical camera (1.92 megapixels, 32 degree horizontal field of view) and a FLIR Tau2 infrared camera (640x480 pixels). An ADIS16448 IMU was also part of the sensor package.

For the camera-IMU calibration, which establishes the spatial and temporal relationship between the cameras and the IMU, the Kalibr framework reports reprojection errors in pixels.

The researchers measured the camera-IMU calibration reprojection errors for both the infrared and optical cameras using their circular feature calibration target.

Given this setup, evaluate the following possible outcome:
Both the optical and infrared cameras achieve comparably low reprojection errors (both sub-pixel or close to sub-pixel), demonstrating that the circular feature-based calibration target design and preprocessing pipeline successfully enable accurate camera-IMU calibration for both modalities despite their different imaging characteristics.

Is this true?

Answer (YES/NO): NO